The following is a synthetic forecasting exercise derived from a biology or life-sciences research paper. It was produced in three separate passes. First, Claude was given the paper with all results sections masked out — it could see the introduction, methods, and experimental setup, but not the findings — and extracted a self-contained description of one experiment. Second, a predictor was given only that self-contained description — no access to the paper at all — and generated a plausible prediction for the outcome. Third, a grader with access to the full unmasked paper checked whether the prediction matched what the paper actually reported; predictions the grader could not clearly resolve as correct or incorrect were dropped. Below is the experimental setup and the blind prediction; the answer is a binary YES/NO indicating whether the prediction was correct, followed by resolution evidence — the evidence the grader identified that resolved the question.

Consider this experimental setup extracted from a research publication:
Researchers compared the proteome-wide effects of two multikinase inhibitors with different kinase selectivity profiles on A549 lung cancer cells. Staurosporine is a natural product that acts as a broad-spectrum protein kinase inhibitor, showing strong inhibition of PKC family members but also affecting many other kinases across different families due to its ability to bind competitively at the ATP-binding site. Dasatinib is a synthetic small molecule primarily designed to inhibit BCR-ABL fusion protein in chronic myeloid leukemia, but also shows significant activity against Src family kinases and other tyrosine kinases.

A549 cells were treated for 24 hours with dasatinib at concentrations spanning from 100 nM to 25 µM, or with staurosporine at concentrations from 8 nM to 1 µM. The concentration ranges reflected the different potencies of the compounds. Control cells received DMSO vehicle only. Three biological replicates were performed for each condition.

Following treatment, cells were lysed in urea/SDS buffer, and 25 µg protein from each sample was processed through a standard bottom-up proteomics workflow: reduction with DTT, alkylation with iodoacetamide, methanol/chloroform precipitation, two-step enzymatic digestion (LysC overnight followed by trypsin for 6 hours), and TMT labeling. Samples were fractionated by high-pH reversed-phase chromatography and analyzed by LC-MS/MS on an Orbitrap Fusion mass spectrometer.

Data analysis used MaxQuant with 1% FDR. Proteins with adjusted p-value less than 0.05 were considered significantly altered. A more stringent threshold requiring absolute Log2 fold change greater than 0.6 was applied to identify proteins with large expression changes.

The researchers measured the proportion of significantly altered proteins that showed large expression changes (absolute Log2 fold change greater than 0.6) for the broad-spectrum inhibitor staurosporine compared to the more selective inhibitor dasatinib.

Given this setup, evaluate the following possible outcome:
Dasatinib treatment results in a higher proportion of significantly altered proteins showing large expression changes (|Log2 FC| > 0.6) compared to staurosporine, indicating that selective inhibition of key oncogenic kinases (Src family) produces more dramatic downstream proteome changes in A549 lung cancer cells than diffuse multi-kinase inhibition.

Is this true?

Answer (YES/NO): NO